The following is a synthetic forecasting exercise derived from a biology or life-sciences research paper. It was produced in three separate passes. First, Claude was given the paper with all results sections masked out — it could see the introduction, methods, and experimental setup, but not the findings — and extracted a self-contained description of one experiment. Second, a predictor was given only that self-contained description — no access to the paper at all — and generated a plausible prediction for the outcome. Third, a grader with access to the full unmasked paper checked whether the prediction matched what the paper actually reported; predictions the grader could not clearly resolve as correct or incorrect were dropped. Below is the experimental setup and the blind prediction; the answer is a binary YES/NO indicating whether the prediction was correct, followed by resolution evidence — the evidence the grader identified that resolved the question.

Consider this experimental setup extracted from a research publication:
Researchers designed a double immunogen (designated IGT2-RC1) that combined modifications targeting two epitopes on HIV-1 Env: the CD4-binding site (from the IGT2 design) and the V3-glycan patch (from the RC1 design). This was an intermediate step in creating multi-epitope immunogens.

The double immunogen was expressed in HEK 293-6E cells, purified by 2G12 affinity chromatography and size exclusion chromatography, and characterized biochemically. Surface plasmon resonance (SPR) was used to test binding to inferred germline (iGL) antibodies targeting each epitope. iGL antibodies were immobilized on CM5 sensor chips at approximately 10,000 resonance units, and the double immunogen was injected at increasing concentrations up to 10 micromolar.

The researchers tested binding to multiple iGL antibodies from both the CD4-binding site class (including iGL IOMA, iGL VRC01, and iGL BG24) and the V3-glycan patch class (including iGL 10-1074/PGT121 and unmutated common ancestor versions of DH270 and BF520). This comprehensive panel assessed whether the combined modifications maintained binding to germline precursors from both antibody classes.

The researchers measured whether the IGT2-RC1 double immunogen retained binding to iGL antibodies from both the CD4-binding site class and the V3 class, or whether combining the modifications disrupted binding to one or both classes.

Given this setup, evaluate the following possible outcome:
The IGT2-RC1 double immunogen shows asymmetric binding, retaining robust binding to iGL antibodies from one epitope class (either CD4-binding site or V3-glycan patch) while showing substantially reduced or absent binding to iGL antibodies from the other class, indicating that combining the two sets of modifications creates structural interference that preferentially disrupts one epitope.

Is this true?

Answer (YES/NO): NO